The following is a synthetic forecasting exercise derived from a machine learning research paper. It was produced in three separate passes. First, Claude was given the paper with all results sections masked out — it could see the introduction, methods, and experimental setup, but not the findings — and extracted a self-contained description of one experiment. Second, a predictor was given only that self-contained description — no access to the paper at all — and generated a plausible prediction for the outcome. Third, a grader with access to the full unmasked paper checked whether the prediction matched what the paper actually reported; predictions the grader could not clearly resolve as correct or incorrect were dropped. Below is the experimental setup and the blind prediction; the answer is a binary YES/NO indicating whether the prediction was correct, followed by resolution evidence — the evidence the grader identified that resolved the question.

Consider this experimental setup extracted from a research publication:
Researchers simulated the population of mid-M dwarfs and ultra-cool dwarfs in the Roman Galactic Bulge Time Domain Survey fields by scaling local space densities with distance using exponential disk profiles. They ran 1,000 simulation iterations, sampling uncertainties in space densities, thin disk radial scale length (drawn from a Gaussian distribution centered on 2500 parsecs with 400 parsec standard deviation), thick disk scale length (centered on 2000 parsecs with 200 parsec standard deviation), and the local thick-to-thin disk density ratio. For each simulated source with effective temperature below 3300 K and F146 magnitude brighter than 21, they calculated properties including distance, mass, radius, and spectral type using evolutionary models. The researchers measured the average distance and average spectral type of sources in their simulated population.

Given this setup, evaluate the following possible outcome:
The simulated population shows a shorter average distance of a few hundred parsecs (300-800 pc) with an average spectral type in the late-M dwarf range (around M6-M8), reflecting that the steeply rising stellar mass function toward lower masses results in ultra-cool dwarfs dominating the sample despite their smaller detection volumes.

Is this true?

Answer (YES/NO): NO